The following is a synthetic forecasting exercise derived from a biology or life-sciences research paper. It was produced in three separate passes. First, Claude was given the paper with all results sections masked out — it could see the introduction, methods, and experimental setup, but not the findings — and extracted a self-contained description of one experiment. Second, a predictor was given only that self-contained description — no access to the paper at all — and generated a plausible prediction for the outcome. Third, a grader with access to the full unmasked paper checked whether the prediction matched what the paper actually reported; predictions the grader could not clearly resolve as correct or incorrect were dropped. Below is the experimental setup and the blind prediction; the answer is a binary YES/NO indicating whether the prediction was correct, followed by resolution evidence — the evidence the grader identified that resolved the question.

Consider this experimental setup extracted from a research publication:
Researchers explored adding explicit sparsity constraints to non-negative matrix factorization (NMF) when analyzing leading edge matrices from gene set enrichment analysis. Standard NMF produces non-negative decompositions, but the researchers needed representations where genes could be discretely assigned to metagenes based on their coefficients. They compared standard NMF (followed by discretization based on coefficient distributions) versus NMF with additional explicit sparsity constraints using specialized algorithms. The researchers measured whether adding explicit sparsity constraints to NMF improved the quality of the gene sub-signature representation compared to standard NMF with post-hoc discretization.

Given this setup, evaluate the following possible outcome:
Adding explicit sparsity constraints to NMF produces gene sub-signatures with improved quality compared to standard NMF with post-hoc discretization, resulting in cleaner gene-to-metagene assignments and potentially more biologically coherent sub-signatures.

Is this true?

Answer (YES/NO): NO